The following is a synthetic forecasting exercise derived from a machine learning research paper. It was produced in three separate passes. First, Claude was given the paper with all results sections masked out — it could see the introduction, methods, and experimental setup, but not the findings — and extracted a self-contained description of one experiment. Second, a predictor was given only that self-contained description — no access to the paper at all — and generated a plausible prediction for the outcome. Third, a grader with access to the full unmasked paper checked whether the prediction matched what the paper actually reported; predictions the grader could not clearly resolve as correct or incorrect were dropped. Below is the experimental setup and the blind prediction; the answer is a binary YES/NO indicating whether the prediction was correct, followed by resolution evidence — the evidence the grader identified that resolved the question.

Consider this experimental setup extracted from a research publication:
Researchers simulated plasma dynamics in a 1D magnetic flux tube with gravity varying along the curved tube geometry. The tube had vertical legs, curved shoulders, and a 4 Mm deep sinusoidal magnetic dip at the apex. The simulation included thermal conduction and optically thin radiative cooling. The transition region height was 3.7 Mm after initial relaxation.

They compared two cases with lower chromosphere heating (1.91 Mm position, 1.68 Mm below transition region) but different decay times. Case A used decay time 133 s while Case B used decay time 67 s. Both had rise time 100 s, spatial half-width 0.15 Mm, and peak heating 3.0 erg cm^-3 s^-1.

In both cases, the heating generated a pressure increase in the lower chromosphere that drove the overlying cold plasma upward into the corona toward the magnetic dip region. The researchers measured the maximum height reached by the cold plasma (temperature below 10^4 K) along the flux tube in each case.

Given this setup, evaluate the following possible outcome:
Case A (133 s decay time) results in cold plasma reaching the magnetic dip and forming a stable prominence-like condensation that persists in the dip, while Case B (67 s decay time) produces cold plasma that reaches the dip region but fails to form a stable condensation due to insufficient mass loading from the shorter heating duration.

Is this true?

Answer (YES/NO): NO